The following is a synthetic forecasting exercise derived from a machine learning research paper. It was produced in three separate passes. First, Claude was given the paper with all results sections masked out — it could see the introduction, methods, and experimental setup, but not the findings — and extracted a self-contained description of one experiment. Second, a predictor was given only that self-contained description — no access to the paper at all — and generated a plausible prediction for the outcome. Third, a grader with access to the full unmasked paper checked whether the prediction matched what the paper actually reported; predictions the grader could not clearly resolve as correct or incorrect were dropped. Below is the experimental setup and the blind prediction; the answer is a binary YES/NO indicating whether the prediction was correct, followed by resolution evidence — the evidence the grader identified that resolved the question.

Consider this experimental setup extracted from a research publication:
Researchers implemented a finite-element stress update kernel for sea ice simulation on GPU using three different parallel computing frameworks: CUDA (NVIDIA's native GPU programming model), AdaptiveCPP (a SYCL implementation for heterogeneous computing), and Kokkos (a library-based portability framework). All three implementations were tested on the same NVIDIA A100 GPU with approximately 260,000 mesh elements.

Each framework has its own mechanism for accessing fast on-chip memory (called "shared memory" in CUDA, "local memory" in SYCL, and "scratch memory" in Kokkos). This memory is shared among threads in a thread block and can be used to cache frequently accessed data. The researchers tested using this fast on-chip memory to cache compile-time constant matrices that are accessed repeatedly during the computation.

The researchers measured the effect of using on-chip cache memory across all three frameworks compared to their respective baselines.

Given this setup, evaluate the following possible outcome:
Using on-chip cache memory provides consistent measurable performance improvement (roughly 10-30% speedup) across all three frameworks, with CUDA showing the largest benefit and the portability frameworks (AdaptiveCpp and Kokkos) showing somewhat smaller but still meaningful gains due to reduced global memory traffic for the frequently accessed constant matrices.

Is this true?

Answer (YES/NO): NO